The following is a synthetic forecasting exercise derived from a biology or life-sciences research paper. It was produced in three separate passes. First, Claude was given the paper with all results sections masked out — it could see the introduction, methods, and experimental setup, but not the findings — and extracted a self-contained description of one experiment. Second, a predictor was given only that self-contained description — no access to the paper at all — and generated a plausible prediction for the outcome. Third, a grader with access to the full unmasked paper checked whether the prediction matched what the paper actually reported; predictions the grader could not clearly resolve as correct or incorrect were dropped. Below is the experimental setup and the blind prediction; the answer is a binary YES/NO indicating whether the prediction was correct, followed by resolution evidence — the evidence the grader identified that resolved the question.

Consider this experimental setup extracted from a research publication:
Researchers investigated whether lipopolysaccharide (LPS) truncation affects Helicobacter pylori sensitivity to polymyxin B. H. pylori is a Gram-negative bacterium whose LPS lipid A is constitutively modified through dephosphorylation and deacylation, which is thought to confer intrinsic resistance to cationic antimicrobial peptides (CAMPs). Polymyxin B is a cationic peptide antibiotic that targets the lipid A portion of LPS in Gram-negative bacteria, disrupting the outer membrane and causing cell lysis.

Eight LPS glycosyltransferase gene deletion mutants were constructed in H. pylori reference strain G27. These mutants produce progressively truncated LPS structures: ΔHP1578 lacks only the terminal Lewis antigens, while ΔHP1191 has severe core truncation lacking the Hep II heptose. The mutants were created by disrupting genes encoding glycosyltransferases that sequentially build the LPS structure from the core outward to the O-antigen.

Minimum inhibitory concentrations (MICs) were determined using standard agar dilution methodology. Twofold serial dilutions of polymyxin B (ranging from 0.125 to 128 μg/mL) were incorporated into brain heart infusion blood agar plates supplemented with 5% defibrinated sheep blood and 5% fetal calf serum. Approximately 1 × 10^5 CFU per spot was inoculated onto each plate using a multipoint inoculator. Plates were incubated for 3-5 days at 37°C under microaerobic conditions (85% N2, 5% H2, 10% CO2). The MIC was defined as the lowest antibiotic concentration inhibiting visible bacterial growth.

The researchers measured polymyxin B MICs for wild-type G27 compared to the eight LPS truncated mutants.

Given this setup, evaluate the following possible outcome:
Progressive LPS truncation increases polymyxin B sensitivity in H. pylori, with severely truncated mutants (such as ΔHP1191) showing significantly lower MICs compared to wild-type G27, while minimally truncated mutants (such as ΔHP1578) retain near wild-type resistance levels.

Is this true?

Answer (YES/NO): NO